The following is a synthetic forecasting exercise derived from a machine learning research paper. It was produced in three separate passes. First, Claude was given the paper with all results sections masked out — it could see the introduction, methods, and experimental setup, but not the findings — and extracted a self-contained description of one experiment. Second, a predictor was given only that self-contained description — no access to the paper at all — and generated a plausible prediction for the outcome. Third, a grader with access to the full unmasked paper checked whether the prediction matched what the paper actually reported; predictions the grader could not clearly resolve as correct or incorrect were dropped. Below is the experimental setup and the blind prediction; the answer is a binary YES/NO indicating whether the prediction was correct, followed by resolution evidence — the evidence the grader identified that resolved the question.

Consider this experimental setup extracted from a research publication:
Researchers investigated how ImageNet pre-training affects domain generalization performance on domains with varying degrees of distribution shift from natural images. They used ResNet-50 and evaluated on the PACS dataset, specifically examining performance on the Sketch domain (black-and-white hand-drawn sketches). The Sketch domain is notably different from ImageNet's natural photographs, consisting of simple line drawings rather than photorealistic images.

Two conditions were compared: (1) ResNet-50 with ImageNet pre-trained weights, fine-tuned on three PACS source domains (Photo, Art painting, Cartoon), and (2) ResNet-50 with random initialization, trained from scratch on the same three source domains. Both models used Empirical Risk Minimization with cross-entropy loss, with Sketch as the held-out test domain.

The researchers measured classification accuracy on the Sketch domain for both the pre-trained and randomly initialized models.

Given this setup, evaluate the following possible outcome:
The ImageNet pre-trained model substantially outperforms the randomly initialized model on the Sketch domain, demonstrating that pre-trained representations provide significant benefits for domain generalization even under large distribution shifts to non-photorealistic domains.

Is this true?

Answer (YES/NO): YES